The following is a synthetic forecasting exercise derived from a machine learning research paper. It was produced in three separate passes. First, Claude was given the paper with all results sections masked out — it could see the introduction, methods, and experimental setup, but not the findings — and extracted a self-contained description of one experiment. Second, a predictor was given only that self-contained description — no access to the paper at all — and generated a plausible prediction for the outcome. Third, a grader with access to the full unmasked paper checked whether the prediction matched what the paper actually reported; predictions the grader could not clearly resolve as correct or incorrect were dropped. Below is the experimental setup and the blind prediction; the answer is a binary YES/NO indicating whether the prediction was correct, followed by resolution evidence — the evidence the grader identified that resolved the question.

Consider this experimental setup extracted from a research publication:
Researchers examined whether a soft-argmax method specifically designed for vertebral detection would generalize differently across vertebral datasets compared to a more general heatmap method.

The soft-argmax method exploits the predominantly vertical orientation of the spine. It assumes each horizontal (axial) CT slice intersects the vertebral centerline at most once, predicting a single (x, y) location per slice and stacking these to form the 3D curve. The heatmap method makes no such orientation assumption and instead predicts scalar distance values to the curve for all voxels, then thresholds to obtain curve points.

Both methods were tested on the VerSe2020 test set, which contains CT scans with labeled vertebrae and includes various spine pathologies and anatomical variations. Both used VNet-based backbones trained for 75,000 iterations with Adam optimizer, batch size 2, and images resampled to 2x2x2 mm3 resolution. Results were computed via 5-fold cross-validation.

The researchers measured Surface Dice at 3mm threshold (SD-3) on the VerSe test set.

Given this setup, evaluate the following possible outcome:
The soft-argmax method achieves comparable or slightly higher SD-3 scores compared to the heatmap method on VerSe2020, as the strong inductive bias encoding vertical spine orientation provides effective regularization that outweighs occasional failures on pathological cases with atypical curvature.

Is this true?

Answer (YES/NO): YES